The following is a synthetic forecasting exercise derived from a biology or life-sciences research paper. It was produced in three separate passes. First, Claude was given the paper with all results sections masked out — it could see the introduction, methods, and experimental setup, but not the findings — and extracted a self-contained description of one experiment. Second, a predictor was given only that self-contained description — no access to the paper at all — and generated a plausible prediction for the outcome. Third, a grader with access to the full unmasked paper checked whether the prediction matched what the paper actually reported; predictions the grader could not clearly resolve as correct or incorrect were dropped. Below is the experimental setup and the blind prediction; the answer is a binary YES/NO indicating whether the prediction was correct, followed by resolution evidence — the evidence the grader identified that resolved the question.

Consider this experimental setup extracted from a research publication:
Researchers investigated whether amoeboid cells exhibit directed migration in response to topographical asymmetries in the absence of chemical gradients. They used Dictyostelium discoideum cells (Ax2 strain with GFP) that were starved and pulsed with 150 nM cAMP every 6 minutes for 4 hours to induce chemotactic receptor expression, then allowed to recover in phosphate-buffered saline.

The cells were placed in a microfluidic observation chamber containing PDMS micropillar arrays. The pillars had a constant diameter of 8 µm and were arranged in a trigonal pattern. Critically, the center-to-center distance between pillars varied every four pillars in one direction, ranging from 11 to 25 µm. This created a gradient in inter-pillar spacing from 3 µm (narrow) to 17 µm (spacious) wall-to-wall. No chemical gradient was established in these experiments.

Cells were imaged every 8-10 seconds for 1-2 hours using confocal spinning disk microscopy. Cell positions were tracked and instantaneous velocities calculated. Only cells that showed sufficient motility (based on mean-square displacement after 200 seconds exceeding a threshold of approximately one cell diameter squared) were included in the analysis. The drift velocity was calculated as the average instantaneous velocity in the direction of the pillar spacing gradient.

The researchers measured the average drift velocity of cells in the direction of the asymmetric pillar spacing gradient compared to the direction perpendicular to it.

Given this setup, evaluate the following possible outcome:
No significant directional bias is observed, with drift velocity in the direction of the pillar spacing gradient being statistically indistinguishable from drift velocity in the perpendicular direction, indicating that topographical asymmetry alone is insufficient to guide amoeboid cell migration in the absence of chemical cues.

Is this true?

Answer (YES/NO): NO